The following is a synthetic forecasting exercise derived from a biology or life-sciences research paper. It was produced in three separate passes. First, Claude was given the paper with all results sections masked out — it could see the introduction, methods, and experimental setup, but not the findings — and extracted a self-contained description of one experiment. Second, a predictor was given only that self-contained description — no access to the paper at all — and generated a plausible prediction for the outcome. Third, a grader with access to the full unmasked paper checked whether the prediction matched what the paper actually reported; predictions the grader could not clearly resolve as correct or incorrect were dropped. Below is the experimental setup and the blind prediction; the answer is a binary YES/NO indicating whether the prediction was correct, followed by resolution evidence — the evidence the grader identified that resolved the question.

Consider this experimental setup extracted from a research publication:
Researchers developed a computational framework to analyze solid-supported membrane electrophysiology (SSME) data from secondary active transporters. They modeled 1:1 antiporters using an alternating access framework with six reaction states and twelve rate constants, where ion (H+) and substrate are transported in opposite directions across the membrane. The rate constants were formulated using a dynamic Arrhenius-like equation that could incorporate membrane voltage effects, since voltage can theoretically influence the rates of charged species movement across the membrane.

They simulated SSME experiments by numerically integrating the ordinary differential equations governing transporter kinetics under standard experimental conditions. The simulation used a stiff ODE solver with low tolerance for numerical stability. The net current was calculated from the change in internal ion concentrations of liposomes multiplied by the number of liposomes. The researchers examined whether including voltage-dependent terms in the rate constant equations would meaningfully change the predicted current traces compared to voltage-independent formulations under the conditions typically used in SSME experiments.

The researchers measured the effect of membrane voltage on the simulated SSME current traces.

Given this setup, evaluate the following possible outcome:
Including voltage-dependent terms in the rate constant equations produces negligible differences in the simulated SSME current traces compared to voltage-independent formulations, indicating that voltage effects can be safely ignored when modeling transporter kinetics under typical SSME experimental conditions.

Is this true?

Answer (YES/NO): YES